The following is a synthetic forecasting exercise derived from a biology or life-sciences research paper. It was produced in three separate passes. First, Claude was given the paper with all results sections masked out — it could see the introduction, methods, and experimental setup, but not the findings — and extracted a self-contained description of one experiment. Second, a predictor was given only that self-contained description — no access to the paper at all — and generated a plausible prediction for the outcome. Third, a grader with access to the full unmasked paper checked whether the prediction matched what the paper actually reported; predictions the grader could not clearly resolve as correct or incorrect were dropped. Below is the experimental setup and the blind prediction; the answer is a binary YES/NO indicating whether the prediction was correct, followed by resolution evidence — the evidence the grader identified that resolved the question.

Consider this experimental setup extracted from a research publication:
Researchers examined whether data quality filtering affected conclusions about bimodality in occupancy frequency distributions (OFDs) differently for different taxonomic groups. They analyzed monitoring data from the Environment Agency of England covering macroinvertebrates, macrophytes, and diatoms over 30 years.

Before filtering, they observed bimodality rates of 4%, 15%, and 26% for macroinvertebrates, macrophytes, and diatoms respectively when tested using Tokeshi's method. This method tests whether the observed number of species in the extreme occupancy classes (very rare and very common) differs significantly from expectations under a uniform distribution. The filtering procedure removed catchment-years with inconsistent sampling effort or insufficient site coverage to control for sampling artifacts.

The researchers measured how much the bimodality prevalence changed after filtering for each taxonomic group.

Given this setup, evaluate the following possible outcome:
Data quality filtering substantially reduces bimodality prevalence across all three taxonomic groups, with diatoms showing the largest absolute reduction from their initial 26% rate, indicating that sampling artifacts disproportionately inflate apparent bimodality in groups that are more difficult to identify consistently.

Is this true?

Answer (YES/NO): YES